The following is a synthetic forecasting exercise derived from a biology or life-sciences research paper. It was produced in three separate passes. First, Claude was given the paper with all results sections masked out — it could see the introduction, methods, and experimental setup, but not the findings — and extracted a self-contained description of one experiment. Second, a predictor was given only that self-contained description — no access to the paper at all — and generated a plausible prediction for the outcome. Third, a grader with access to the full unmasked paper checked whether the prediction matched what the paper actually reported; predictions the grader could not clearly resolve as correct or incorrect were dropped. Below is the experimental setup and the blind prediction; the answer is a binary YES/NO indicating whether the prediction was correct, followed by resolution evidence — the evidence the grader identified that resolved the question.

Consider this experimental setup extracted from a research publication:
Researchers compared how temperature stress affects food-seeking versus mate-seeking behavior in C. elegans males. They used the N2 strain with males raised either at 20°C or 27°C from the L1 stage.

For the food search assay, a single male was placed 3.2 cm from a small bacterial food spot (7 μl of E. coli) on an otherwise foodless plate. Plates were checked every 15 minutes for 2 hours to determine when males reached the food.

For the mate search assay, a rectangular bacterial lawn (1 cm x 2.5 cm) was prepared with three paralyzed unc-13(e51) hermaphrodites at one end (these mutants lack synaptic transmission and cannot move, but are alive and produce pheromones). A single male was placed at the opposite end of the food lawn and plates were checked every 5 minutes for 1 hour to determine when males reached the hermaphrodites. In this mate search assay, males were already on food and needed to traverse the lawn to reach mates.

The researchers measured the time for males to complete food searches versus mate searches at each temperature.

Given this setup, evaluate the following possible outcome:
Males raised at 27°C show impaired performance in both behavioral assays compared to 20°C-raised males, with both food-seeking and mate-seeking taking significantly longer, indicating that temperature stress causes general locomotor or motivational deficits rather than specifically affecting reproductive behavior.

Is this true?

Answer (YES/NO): NO